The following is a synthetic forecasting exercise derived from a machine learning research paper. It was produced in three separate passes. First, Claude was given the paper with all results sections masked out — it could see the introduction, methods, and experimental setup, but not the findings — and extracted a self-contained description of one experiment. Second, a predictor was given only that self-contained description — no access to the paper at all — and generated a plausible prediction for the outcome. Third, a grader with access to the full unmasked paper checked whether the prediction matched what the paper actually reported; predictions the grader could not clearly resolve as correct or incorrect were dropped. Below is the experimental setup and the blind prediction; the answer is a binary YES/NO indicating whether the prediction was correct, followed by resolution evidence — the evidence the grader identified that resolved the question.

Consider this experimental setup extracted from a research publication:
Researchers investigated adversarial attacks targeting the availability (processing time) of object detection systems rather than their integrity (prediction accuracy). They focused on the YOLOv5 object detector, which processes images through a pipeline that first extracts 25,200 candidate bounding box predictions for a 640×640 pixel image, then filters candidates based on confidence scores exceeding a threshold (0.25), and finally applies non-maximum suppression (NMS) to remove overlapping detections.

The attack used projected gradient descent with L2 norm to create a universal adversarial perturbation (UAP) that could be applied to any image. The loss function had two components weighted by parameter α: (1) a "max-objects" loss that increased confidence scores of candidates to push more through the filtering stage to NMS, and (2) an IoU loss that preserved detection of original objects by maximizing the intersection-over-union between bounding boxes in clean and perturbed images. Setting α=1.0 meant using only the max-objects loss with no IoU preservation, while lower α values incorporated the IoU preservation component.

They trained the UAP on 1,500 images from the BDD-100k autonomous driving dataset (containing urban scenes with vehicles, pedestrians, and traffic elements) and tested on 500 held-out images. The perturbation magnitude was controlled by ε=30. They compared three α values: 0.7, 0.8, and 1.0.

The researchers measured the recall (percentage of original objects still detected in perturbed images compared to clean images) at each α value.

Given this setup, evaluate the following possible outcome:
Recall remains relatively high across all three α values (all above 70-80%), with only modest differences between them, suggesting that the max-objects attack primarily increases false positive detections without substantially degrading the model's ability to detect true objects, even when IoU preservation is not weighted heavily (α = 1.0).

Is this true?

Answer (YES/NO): NO